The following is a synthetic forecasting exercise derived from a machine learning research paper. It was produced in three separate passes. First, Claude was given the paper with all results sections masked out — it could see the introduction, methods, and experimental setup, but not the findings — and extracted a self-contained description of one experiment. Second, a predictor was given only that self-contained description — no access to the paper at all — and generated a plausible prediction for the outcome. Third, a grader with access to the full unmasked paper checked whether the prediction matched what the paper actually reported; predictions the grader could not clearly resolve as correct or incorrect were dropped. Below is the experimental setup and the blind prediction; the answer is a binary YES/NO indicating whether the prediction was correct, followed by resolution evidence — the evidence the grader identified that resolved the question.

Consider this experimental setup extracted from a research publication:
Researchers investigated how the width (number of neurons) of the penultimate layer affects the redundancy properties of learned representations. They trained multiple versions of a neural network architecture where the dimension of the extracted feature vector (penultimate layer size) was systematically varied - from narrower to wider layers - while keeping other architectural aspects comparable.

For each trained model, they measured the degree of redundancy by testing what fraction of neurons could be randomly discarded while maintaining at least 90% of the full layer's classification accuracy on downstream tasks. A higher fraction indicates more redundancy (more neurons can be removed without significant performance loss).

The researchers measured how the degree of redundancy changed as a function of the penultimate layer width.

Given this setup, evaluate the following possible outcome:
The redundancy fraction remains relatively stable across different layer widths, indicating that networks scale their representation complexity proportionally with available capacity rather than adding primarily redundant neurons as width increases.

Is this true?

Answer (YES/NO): NO